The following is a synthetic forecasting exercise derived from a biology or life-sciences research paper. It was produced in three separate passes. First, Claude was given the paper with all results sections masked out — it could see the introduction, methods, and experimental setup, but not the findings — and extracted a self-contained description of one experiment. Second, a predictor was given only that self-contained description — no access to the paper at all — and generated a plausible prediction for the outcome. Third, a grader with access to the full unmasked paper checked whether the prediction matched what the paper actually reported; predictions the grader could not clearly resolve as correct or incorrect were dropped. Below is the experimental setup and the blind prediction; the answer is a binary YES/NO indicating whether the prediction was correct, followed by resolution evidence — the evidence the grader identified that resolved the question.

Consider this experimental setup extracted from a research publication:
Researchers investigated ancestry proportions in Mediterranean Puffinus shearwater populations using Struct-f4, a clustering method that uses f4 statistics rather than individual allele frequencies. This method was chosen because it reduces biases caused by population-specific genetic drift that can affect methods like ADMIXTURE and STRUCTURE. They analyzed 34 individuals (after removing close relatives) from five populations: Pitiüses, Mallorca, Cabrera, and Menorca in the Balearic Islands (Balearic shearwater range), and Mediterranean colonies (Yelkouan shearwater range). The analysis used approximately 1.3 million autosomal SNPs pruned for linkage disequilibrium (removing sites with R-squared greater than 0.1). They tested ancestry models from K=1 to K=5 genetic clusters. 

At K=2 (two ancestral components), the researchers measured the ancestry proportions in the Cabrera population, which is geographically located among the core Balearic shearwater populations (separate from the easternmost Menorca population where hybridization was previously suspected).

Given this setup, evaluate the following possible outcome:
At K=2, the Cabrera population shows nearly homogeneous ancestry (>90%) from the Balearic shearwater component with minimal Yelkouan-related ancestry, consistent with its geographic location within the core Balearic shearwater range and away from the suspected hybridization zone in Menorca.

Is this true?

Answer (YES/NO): NO